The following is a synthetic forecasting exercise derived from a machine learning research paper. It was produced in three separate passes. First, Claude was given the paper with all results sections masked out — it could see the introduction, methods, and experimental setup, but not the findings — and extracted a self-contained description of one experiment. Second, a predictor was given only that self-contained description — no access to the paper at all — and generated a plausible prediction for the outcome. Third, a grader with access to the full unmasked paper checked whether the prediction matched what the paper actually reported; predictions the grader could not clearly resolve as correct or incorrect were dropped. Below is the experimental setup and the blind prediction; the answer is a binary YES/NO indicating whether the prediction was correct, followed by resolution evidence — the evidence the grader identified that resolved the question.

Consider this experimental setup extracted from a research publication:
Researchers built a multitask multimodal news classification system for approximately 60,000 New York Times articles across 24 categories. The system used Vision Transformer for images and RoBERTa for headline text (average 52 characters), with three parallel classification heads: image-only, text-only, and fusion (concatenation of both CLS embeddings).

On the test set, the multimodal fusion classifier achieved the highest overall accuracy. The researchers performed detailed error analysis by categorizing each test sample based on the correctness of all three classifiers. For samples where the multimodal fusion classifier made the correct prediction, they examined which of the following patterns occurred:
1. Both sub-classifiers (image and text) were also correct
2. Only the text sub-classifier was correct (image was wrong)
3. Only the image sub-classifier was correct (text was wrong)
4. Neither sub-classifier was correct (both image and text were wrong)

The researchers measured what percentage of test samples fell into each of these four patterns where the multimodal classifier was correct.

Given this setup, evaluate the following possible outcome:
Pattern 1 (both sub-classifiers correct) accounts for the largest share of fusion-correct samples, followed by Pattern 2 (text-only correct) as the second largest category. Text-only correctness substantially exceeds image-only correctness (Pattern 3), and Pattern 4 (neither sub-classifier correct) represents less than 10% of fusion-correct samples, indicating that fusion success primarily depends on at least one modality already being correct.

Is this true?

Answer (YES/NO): YES